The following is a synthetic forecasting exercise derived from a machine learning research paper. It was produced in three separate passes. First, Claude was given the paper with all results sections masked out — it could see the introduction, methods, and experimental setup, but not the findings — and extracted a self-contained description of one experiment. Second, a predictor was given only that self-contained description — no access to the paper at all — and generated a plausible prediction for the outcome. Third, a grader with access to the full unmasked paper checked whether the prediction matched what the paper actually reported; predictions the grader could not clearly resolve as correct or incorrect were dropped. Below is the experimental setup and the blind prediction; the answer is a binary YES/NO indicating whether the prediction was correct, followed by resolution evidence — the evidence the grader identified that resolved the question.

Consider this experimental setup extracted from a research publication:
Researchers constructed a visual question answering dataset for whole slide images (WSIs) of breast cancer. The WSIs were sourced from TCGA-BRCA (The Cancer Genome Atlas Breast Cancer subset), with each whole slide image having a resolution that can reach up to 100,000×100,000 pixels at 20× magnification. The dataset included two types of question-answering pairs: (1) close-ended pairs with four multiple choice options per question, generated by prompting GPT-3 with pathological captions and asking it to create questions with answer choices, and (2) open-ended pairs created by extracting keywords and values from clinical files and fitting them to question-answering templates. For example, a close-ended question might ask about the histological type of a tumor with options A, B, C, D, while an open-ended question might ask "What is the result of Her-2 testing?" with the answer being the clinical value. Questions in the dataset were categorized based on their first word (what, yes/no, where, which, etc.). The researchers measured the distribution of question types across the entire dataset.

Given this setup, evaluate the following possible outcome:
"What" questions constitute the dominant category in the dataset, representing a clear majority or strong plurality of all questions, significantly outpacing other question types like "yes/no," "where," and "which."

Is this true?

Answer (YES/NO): YES